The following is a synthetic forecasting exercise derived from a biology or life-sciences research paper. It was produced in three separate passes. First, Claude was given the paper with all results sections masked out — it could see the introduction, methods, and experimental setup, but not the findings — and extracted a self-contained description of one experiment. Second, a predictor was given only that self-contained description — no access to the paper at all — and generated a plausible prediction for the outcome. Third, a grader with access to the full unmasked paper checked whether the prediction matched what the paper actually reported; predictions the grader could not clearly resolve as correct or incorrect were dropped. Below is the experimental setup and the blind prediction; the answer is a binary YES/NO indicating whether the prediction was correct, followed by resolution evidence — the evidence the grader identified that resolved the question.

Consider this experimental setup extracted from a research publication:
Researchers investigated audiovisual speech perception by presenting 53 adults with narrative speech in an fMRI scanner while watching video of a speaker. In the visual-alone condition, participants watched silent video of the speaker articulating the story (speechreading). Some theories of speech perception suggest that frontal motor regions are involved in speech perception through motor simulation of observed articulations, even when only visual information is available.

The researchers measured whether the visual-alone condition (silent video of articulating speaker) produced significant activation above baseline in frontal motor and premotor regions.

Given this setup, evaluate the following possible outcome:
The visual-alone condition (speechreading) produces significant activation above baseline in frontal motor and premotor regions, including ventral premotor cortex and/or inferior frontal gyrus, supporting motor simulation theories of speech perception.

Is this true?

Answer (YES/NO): YES